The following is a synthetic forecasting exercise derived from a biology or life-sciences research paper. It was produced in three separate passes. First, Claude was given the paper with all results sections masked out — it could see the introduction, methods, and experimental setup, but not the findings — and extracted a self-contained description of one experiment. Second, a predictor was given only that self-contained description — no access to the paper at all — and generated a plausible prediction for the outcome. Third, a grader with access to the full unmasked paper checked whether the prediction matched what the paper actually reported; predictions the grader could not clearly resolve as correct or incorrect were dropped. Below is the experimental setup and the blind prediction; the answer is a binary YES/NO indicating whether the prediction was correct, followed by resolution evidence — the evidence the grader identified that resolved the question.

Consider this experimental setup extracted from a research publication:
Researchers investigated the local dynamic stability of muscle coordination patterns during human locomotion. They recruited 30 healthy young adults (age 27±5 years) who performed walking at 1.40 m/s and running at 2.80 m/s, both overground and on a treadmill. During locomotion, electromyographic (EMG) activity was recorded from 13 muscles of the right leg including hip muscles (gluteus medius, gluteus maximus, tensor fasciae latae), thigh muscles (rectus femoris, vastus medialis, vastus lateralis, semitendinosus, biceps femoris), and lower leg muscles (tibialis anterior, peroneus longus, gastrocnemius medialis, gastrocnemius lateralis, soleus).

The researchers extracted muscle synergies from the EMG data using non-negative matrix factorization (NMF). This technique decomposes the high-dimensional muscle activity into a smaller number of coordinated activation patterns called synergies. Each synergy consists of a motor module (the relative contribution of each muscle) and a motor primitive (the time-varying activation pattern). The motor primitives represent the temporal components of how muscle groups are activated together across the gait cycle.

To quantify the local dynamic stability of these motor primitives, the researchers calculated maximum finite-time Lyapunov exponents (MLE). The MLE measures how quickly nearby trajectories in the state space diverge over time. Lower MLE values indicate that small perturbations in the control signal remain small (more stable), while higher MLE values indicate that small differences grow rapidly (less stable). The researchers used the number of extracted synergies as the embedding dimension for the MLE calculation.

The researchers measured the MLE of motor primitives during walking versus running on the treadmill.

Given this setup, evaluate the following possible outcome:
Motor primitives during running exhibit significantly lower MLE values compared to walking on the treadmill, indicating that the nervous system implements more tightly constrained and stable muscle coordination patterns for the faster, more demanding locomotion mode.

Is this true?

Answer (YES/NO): YES